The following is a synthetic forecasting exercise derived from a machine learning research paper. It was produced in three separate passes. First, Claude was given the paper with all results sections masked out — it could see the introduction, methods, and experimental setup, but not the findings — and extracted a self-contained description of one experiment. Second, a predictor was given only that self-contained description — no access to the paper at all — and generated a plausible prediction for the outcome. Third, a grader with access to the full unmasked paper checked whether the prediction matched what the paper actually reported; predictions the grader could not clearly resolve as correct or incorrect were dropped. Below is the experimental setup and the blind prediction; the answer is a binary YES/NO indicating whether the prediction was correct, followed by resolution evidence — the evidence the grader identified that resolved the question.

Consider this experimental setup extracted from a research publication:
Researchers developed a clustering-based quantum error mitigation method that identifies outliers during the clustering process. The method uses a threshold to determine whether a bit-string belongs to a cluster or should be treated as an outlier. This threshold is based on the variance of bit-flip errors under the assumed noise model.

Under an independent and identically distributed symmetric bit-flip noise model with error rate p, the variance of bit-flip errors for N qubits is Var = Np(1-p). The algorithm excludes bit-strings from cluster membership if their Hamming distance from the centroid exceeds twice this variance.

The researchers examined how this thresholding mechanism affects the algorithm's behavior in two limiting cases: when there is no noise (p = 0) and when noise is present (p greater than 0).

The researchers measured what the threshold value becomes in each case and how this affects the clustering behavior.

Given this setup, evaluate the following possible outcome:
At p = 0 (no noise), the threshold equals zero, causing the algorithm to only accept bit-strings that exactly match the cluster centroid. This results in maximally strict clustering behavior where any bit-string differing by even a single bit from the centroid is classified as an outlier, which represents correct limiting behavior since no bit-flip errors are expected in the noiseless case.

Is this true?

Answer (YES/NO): YES